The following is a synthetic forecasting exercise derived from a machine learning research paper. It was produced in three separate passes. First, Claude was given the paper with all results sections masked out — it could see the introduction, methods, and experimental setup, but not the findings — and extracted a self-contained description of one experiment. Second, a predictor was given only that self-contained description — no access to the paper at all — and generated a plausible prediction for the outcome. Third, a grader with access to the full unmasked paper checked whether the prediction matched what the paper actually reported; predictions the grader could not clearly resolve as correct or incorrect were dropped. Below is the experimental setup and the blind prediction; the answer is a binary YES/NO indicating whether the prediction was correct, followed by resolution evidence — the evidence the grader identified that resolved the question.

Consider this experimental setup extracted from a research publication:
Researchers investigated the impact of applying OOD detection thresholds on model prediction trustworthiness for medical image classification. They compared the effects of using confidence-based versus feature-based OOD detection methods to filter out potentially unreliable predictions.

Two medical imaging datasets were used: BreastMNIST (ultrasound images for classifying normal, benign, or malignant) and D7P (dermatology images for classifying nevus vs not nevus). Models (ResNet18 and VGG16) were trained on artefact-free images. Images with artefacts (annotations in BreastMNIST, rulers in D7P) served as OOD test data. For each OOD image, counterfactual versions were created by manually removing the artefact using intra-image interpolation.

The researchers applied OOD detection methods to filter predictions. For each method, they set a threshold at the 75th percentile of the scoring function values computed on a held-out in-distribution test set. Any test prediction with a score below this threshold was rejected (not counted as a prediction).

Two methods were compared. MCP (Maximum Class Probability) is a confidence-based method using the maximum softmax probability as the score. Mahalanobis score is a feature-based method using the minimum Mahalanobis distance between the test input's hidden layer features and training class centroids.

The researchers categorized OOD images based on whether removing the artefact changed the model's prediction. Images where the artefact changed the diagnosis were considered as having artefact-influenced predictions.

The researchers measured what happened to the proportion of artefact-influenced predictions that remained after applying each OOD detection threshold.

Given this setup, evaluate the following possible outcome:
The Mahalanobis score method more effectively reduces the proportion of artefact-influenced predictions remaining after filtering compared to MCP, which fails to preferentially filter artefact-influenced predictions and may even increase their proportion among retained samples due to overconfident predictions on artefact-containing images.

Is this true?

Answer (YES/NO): YES